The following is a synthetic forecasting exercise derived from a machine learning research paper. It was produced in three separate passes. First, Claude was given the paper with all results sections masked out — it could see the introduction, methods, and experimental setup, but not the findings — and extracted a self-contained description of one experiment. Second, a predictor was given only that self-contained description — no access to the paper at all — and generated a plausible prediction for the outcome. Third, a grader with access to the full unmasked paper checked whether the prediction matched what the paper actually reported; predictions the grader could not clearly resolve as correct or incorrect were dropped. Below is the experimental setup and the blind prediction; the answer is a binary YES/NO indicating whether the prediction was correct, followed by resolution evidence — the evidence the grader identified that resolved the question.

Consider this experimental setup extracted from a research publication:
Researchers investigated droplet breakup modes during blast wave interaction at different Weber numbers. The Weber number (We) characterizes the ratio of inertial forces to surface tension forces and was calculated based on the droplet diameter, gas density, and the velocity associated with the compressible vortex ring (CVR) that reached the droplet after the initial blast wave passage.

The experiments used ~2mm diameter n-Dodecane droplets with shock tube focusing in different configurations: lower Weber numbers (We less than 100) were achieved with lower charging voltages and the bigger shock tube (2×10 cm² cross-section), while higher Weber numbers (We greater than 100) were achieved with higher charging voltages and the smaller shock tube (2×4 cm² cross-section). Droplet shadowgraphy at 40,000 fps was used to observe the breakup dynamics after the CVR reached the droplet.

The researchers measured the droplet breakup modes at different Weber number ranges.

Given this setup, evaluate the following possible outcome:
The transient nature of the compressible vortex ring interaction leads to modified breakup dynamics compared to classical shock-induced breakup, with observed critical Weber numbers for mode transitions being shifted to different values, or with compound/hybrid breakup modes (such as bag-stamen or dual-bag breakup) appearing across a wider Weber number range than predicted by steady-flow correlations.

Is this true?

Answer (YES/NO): NO